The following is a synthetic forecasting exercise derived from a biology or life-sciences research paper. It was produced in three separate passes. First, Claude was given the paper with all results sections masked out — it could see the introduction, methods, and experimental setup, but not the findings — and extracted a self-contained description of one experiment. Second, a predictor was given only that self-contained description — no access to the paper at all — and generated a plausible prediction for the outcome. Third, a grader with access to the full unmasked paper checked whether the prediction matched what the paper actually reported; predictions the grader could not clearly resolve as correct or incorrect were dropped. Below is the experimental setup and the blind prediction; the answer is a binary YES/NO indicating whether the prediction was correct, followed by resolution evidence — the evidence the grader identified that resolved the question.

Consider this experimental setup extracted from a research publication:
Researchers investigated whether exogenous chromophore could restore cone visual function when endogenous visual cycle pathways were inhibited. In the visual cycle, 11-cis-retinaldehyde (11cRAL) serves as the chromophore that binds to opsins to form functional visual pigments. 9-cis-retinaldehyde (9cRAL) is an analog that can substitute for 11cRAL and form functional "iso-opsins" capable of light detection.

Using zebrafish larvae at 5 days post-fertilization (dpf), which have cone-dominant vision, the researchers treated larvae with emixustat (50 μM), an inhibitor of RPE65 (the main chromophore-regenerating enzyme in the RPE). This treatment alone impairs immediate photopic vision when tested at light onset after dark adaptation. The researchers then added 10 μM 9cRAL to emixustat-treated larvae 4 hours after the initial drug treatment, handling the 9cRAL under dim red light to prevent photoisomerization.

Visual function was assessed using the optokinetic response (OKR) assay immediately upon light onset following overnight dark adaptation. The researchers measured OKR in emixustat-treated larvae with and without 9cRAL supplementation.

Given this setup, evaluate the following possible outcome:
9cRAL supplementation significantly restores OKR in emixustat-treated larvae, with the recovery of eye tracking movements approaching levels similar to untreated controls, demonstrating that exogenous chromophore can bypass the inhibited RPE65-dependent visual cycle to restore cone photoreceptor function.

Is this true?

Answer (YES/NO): YES